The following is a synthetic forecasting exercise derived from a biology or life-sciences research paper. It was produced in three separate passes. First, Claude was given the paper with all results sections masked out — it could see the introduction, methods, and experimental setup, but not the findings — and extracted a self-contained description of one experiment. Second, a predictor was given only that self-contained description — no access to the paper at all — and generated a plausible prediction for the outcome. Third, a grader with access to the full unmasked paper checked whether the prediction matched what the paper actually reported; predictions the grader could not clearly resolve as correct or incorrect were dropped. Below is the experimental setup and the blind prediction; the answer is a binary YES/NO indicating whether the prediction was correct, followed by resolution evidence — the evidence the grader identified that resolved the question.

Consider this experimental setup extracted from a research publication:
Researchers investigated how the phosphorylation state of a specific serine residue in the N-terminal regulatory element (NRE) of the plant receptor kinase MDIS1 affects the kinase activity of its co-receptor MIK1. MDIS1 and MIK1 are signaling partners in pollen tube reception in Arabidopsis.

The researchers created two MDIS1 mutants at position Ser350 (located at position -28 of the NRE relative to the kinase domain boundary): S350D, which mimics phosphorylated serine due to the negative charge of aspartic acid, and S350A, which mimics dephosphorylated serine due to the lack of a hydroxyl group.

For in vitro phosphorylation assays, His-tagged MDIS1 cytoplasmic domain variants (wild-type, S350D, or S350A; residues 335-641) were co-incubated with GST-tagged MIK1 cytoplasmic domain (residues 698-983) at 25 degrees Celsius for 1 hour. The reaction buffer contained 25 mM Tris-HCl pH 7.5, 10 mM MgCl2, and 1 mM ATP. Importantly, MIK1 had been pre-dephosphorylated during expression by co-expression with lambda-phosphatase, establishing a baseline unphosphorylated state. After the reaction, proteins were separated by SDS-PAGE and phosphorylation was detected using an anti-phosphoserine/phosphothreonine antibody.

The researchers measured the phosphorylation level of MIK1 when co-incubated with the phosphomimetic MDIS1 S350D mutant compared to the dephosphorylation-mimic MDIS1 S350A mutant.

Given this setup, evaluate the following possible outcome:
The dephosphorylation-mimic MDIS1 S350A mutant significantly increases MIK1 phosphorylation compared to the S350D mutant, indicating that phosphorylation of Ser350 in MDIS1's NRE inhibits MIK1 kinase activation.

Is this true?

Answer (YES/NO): YES